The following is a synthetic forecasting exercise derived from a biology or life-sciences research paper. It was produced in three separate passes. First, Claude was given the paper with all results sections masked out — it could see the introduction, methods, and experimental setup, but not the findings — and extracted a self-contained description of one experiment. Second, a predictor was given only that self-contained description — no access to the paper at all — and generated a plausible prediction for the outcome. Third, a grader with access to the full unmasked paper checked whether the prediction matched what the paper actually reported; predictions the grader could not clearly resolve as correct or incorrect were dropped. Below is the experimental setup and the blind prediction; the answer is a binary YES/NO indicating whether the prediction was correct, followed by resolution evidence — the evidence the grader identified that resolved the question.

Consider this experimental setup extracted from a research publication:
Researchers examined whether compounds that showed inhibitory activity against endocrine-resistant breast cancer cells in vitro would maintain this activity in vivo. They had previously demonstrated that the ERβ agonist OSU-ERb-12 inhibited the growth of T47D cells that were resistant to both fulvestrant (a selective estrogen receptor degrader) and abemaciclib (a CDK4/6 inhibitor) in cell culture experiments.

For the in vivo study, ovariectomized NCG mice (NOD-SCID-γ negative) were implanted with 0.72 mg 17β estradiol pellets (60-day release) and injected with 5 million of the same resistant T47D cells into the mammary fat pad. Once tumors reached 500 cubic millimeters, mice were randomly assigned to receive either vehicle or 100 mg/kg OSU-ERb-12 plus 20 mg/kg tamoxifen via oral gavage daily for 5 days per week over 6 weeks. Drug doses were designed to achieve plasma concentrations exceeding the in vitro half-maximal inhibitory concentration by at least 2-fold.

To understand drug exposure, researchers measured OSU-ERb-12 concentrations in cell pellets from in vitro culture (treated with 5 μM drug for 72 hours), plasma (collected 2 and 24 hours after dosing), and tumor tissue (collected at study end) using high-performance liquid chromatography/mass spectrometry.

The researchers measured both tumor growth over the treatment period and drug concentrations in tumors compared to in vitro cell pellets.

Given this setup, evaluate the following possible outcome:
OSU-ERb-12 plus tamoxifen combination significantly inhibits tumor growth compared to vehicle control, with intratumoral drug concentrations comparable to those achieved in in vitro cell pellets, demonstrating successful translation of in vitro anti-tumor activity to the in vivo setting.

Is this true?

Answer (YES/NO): NO